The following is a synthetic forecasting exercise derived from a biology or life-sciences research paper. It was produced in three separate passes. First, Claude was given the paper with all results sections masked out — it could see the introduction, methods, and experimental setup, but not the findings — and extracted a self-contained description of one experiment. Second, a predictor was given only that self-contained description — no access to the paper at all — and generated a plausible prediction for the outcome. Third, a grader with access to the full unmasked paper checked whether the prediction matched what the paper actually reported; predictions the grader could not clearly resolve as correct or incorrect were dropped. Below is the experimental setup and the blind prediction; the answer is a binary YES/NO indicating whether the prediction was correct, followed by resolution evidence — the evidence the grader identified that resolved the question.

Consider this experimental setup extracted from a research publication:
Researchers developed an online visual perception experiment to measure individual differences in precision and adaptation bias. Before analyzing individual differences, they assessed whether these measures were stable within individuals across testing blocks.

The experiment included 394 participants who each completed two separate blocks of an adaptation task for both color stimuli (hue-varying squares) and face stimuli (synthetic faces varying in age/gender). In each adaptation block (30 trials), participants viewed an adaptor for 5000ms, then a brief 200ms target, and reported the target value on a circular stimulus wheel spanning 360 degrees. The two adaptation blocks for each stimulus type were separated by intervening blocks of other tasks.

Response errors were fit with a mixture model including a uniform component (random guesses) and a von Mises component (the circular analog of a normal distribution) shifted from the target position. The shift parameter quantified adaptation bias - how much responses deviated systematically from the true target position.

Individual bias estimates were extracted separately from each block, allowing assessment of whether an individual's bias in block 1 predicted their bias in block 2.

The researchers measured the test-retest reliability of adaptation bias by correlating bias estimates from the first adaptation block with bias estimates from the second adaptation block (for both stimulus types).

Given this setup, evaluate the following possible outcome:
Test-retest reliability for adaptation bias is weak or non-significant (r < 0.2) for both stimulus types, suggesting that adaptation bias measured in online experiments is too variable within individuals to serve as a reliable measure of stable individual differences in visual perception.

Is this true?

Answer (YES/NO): NO